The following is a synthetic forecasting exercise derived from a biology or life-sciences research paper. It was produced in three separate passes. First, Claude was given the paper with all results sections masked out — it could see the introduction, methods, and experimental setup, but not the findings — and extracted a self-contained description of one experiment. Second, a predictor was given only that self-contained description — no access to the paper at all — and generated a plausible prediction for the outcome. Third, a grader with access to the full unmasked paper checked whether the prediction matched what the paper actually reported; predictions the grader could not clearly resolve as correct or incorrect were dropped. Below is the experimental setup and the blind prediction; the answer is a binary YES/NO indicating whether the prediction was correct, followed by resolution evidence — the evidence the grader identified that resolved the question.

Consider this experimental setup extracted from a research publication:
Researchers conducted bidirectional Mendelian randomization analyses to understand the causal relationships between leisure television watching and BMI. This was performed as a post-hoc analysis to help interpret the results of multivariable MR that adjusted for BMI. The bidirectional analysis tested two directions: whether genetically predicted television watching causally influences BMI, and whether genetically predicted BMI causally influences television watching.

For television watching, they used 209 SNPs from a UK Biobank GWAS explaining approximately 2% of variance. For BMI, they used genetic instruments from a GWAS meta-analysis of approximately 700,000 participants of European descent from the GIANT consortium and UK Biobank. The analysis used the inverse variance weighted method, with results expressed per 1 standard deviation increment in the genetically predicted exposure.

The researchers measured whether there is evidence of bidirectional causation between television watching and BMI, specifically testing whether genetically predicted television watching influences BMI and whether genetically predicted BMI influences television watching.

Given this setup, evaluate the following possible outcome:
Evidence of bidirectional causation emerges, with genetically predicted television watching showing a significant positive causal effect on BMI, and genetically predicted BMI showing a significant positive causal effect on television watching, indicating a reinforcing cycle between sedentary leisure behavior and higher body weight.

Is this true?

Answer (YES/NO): YES